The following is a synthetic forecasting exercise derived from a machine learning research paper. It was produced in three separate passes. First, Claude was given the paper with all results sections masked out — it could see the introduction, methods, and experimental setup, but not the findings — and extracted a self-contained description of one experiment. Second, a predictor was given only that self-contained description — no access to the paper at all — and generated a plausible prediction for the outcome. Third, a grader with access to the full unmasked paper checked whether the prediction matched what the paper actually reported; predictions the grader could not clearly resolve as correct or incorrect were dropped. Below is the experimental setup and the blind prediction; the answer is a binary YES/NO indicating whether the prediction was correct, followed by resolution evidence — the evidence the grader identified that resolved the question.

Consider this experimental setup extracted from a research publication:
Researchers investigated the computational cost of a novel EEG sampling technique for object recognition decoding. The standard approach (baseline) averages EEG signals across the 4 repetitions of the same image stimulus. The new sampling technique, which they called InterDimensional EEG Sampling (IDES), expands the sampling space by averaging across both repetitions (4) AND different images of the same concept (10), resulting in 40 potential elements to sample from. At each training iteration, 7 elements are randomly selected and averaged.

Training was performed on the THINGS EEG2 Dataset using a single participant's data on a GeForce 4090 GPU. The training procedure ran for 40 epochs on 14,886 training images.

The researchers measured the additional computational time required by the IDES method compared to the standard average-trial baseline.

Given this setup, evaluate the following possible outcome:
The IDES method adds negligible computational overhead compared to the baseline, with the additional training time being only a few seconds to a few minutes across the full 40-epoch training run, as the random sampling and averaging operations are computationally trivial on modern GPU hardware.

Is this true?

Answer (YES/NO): NO